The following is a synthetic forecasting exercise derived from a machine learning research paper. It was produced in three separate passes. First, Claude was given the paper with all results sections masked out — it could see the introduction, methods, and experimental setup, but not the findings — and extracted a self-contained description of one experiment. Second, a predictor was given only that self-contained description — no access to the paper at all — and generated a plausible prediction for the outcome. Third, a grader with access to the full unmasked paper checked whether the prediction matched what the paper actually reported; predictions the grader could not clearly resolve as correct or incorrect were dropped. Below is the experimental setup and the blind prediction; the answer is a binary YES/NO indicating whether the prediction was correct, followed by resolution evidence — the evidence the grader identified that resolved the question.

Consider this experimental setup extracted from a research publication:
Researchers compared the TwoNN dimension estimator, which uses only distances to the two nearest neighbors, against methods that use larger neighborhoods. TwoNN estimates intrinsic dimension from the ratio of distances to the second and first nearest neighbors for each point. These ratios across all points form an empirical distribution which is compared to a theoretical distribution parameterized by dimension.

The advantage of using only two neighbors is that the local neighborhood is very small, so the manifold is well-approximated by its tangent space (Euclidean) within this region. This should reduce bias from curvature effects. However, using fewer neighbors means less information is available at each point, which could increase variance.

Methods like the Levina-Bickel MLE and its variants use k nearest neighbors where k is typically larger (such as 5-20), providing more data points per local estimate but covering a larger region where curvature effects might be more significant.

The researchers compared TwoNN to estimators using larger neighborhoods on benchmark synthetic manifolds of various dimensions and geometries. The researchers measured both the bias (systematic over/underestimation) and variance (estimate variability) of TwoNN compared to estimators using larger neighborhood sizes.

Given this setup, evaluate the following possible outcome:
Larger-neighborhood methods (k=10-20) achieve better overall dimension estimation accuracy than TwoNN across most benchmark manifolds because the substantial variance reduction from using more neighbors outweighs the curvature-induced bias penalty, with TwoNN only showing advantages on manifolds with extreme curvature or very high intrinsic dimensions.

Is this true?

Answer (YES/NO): NO